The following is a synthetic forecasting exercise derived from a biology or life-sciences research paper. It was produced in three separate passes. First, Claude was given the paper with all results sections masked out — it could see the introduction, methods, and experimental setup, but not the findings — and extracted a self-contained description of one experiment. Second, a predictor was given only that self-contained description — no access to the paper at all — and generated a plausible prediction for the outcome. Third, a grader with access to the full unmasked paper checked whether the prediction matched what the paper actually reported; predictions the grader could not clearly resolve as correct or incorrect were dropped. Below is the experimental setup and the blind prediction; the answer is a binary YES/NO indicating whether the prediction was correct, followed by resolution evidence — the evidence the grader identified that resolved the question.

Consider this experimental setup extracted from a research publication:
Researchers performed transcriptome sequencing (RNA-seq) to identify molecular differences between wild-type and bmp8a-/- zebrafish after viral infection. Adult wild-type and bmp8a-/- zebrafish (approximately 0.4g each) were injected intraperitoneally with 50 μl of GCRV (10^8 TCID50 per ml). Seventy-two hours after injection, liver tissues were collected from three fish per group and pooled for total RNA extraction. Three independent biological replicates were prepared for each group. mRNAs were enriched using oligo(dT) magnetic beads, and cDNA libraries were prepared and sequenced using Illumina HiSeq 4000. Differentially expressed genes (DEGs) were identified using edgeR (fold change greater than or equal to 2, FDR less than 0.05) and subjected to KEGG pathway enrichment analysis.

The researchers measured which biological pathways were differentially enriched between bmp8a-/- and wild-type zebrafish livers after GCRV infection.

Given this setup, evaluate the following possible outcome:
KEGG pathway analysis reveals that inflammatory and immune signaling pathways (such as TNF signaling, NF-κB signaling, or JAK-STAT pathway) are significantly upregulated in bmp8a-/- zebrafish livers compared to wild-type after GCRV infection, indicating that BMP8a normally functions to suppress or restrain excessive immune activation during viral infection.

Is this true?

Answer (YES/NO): NO